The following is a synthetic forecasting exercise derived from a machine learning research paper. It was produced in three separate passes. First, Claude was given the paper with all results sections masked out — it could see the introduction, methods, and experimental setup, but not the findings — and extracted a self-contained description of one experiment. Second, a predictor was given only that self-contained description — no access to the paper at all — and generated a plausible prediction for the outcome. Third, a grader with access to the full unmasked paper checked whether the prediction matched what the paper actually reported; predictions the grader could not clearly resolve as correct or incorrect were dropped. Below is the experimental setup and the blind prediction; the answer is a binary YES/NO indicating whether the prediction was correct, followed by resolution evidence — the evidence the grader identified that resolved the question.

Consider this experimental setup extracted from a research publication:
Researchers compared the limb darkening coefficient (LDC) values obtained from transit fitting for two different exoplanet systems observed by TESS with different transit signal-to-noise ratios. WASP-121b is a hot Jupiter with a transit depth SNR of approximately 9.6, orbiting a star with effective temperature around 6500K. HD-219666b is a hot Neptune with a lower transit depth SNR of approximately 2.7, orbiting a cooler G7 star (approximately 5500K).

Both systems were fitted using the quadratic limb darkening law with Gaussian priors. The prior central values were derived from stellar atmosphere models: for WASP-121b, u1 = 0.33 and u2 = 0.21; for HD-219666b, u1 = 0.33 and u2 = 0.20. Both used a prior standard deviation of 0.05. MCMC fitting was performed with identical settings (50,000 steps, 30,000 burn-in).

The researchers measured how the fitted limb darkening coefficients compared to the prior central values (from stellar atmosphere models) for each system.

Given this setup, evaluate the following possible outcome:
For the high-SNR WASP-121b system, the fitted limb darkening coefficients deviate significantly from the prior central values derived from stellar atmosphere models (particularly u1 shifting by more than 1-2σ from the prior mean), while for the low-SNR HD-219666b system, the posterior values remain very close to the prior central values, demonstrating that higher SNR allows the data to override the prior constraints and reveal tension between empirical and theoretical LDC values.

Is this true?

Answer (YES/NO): YES